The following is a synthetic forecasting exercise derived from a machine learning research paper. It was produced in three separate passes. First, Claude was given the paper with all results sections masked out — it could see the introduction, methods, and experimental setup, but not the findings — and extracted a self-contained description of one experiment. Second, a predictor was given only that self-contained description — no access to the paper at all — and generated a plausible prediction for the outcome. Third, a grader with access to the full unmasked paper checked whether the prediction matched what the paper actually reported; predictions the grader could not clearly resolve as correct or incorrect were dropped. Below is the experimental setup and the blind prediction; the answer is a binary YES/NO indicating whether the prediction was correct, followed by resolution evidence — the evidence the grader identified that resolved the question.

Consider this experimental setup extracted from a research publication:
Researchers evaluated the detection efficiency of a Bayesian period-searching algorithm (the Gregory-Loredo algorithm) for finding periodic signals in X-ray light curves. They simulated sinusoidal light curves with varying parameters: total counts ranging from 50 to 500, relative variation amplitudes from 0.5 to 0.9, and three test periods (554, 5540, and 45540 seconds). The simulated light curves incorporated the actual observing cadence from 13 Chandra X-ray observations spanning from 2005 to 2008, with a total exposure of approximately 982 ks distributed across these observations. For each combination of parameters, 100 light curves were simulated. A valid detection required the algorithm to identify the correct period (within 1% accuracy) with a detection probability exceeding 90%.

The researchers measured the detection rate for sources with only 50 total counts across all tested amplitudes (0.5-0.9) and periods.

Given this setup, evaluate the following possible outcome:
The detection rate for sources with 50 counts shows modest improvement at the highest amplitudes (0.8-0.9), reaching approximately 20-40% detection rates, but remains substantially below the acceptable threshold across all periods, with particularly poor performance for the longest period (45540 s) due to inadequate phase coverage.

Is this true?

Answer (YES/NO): NO